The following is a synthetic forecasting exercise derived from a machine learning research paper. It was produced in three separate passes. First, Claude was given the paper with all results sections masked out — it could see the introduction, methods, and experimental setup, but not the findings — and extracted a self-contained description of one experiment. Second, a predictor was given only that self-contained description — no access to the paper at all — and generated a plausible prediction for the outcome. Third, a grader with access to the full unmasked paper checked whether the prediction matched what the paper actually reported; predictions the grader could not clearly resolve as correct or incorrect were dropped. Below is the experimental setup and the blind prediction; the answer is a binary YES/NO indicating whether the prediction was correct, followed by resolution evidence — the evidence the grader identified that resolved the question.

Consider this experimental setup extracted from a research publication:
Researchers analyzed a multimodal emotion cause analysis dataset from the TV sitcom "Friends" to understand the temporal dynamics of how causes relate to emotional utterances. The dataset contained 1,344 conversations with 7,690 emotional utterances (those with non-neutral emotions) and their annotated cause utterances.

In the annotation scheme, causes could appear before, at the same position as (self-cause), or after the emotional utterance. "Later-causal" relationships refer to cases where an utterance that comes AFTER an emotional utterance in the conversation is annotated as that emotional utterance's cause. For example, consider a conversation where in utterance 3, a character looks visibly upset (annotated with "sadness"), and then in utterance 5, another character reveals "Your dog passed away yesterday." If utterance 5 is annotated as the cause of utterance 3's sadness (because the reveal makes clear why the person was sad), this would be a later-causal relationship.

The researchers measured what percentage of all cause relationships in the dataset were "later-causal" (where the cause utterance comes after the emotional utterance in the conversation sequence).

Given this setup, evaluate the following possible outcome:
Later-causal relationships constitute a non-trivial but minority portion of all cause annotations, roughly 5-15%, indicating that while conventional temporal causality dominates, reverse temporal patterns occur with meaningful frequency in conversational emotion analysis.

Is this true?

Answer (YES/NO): NO